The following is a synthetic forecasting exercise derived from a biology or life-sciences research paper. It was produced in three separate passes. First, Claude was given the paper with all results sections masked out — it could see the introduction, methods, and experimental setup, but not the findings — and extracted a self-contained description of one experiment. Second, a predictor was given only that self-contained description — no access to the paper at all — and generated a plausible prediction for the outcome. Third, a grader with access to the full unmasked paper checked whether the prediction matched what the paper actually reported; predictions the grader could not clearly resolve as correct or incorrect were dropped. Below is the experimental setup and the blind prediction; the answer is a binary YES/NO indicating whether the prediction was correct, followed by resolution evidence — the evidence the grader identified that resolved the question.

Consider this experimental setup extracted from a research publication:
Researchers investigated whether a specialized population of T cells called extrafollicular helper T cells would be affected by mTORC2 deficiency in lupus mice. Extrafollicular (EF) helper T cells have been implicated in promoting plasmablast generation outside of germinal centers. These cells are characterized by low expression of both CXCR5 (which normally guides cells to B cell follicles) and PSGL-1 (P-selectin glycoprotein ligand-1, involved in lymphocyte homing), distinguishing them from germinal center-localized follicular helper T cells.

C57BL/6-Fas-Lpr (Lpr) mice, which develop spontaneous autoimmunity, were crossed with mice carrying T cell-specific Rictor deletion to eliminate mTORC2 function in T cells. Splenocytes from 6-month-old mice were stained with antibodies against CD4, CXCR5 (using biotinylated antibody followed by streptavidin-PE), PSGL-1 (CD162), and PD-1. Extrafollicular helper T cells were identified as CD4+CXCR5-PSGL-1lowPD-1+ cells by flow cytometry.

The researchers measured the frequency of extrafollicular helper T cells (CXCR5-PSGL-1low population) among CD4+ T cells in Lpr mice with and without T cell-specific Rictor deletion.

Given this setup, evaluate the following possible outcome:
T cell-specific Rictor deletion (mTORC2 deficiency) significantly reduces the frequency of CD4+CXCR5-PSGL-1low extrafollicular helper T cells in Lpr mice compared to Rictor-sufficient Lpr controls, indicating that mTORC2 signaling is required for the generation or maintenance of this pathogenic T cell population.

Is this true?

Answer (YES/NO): YES